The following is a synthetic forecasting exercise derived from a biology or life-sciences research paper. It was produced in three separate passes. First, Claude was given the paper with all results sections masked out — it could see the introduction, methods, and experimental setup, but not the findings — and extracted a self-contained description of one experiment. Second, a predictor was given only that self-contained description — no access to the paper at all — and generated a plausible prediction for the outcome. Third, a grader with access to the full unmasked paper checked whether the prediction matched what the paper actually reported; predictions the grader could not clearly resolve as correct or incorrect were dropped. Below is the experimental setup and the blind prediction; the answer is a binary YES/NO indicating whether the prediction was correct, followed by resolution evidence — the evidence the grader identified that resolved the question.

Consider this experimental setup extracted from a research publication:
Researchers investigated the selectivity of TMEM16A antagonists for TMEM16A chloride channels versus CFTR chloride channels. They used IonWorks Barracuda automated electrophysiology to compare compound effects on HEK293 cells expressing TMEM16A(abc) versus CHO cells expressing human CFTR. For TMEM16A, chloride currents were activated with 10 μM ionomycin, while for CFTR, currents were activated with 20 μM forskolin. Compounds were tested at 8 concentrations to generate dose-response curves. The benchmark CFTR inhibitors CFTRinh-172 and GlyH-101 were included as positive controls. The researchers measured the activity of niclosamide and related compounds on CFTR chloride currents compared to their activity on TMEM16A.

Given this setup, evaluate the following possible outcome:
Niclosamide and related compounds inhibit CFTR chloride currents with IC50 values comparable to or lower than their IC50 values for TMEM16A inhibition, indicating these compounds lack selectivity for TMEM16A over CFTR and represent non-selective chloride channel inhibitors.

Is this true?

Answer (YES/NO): NO